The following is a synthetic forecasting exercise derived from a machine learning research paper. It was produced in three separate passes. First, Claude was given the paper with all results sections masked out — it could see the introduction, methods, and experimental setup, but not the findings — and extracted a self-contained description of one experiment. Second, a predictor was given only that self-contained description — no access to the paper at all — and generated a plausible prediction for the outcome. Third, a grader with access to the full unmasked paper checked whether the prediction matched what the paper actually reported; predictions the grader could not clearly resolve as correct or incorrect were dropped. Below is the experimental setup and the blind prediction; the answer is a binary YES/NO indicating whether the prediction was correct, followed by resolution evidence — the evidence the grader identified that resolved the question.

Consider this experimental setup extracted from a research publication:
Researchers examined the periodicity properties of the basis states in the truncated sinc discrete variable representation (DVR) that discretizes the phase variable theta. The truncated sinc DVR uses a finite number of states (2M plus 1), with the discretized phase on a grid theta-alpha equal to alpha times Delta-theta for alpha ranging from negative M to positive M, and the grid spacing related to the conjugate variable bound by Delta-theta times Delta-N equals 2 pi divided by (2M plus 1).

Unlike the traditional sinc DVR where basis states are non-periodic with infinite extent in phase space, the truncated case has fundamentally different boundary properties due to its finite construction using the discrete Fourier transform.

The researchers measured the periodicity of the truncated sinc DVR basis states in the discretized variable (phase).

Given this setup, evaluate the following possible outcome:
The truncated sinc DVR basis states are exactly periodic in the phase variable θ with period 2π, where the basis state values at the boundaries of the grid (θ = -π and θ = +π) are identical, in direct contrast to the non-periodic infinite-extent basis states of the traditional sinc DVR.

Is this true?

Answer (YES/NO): NO